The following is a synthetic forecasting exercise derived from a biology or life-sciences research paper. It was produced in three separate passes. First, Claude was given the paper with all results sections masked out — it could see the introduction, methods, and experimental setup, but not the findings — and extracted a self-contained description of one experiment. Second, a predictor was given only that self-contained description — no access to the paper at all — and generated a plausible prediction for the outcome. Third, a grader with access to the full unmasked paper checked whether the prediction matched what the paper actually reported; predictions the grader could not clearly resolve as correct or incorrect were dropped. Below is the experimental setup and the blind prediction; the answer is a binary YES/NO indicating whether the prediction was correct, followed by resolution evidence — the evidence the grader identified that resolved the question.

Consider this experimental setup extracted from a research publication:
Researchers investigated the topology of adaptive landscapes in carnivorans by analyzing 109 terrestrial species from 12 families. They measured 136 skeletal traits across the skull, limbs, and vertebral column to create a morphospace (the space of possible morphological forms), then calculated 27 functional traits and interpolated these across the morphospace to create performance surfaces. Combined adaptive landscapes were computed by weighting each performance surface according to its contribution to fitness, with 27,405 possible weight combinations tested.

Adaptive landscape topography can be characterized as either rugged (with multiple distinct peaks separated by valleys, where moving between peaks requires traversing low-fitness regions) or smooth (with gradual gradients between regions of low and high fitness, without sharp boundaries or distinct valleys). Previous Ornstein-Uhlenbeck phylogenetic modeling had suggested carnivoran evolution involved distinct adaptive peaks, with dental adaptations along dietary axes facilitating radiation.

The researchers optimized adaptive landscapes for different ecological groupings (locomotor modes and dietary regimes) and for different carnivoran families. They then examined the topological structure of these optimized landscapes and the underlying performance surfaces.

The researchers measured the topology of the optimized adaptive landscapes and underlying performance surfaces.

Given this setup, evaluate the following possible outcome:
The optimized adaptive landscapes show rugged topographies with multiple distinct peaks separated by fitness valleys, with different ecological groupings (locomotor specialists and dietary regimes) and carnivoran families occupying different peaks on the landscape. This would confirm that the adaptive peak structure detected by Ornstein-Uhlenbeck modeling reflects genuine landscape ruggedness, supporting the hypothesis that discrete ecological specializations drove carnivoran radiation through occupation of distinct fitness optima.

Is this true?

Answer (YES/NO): NO